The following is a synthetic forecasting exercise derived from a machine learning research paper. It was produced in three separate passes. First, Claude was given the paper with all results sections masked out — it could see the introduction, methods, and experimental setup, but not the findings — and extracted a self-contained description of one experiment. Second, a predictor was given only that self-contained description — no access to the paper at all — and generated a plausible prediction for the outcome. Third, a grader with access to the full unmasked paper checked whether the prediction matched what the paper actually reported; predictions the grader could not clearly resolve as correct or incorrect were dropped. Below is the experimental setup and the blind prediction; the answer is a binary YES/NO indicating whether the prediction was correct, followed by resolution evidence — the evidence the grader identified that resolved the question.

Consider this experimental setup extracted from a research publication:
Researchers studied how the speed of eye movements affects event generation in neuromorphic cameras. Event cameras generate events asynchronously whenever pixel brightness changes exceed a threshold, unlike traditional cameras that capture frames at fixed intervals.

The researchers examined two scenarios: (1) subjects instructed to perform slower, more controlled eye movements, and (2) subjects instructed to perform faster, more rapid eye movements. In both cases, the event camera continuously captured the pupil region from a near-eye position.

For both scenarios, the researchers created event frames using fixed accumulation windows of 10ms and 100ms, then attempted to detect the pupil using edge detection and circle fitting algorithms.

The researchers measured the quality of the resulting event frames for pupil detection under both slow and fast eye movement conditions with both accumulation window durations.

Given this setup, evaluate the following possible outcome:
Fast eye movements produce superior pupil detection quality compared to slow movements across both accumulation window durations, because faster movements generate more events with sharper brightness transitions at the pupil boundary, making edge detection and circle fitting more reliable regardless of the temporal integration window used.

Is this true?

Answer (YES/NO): NO